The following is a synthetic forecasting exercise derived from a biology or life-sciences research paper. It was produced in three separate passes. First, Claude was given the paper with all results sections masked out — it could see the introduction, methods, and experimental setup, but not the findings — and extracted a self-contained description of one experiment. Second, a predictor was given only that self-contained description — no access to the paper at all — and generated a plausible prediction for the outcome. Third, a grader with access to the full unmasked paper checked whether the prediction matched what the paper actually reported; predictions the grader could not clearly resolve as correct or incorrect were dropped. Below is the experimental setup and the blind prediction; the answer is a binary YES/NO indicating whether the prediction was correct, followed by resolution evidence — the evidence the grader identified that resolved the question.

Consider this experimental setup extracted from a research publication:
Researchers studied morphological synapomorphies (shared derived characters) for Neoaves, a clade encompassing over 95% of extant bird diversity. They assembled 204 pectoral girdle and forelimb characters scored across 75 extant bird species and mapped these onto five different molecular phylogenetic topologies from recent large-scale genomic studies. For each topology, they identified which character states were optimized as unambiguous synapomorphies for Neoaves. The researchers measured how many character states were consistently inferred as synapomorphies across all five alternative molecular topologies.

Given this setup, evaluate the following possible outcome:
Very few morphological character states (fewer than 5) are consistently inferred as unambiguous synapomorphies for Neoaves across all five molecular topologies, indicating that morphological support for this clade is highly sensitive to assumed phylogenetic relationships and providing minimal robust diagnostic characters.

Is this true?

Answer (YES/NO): YES